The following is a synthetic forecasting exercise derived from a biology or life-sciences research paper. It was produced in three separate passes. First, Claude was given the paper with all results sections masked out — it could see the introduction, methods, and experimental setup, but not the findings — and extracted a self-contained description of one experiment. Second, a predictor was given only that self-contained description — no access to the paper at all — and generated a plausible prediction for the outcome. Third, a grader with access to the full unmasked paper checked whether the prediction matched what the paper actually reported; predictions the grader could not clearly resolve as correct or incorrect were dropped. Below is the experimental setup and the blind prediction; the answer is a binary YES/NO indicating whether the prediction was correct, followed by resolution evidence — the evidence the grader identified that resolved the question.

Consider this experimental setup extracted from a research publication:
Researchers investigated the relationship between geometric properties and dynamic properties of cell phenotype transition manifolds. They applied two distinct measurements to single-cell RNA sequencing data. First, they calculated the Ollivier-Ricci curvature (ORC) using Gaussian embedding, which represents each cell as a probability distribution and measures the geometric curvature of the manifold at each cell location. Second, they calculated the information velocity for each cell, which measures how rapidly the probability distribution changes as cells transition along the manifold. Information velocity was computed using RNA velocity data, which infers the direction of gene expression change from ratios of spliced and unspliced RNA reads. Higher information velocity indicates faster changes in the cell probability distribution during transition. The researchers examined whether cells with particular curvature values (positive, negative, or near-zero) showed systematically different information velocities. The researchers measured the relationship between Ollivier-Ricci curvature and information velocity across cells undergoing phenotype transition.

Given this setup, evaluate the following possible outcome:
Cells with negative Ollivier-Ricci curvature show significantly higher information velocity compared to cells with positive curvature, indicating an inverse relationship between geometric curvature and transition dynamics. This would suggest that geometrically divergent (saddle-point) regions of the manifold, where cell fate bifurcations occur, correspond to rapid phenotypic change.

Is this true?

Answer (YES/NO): YES